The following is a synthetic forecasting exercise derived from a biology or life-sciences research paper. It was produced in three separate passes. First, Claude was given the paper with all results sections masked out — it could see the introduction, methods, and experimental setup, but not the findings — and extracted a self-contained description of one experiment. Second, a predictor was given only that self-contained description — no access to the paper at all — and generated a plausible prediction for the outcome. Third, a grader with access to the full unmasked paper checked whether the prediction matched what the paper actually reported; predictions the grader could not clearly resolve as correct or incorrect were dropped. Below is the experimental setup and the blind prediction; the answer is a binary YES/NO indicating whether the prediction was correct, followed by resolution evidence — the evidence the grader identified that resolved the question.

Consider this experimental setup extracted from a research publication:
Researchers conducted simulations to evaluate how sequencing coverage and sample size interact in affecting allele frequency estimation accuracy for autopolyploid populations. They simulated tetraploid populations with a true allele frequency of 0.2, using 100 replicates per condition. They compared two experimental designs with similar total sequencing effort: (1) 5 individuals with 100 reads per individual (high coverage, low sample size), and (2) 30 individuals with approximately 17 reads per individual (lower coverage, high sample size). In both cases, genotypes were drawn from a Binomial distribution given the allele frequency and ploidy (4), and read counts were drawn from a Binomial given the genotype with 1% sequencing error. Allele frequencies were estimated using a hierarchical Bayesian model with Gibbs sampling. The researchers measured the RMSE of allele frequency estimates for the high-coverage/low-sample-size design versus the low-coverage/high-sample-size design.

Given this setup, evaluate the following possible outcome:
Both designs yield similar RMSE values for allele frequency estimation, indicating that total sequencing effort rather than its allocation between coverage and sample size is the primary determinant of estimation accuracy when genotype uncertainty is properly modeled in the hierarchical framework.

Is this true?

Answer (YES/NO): NO